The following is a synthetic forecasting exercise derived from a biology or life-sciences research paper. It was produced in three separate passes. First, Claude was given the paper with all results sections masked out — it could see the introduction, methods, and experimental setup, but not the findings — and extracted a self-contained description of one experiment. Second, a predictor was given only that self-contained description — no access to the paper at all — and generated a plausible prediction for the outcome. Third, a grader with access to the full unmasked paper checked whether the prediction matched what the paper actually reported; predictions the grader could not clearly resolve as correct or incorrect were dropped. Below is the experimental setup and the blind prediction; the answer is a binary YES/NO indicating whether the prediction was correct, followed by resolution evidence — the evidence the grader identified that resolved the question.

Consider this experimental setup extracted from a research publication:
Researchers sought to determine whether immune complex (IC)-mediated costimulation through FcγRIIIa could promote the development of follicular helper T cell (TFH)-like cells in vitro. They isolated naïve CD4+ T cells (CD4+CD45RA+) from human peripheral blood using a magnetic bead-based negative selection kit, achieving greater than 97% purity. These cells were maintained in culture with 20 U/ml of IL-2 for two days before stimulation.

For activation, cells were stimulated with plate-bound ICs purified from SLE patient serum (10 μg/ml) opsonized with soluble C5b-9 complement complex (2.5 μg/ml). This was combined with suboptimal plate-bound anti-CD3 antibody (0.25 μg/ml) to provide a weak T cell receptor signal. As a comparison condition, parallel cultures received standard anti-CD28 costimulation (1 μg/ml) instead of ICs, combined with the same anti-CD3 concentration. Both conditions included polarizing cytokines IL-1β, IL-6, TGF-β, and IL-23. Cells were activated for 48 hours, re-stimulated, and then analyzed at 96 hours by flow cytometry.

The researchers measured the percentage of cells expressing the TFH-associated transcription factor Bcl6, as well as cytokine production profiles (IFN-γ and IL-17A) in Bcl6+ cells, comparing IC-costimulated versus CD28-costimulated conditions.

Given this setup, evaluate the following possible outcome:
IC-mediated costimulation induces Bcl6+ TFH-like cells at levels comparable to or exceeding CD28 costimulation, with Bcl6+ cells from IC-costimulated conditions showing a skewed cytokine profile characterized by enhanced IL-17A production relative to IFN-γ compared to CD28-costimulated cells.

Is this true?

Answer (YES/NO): NO